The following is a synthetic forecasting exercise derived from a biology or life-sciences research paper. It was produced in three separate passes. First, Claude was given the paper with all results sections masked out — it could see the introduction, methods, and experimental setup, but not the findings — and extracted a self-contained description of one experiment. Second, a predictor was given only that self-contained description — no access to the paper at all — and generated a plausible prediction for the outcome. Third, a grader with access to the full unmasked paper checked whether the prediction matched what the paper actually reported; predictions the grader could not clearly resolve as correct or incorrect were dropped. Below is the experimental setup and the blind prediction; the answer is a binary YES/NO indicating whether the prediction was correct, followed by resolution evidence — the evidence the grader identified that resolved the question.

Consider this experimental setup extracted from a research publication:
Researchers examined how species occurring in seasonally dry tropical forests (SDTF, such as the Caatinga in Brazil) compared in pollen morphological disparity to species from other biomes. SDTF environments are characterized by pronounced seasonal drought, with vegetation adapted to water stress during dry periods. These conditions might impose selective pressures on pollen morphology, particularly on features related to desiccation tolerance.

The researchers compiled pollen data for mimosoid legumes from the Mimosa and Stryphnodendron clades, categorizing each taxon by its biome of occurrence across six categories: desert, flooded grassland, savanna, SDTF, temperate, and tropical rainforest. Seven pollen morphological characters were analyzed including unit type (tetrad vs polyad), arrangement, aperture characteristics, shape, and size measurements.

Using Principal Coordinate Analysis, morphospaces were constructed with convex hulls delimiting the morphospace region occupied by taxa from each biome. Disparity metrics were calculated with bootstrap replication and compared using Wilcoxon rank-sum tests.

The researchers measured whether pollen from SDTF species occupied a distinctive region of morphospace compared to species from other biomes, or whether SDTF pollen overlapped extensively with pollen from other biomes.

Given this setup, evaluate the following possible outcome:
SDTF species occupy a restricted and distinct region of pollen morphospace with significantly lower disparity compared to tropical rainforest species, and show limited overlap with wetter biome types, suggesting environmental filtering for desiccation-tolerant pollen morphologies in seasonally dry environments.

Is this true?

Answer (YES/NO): NO